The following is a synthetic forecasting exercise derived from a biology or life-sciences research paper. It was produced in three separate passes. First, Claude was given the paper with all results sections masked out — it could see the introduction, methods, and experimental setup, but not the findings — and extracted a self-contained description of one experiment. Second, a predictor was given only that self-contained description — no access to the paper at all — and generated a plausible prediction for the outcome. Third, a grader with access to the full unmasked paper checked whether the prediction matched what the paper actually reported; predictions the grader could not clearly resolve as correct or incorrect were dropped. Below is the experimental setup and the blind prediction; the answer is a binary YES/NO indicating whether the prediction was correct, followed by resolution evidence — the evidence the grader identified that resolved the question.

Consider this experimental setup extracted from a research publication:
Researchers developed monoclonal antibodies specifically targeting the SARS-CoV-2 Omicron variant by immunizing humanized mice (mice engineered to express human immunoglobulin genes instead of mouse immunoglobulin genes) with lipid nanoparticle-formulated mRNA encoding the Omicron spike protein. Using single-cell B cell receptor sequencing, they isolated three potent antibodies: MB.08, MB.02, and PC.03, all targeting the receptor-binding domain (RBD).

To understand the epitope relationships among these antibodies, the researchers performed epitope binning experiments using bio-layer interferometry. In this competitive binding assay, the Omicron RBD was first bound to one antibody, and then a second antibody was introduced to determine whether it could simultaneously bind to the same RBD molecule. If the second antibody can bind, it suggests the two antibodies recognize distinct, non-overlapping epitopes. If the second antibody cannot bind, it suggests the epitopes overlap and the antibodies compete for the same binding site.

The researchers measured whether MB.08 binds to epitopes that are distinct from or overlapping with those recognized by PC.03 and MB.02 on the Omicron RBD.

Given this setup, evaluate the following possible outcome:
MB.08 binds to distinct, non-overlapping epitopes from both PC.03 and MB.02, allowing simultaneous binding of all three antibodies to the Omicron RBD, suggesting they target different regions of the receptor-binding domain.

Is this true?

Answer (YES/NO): NO